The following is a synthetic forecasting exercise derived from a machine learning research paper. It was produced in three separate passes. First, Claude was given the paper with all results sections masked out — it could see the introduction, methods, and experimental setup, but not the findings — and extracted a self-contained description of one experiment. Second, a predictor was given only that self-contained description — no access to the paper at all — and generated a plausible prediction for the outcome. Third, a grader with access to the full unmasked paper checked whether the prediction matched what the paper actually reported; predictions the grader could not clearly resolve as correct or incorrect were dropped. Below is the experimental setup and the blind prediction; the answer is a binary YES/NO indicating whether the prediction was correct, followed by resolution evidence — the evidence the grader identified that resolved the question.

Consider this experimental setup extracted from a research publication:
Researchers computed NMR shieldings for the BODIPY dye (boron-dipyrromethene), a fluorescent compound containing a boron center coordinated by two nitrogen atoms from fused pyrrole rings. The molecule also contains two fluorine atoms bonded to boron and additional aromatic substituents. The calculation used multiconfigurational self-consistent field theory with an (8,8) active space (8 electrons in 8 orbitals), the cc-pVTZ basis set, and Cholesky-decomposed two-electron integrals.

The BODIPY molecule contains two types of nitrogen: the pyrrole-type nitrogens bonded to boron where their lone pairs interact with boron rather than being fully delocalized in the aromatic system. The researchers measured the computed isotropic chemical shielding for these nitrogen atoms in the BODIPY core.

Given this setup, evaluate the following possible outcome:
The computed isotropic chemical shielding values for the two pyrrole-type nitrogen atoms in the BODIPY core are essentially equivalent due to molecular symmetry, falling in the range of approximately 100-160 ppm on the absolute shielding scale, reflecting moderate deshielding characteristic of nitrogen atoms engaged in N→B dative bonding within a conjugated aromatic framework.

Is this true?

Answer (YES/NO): NO